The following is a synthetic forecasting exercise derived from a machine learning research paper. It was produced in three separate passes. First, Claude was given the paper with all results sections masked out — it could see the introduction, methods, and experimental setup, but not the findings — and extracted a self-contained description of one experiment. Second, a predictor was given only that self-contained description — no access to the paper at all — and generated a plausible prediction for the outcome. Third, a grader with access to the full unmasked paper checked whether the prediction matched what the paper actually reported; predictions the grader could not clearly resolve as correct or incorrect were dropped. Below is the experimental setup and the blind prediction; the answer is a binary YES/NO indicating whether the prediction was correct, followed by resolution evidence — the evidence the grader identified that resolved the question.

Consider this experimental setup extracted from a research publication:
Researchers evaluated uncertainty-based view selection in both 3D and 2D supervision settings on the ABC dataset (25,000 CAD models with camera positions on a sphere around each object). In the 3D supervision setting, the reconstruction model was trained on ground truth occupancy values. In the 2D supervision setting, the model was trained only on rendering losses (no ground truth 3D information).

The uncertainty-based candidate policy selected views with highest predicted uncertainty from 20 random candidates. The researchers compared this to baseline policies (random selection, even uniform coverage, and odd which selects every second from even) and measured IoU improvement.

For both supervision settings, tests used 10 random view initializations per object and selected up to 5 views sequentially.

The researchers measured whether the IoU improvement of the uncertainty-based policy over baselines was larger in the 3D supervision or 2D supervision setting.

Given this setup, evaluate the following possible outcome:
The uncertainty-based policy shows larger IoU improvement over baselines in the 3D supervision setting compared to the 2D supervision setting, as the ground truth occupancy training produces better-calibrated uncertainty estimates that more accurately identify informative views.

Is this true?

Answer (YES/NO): NO